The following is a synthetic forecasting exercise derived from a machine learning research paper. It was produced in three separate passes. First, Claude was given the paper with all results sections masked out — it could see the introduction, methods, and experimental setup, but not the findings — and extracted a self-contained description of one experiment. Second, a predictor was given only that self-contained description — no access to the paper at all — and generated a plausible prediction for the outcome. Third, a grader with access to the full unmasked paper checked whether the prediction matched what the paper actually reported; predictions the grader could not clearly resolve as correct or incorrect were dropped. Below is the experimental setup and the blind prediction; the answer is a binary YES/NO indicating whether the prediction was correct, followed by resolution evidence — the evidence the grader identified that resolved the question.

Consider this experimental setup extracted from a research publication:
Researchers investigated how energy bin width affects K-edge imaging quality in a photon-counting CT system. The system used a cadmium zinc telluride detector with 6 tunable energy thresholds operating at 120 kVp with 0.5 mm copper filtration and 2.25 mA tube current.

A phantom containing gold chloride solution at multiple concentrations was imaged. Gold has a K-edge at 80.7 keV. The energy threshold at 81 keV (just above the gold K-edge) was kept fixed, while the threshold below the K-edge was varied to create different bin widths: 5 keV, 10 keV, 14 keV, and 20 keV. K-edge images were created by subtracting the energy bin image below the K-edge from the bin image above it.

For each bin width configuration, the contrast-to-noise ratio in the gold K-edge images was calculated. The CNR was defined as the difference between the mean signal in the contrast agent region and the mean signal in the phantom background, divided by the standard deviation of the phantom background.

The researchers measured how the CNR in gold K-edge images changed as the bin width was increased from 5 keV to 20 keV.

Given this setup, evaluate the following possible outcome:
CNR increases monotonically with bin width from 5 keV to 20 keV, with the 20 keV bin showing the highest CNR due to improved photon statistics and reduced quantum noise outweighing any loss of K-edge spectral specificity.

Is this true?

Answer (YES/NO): NO